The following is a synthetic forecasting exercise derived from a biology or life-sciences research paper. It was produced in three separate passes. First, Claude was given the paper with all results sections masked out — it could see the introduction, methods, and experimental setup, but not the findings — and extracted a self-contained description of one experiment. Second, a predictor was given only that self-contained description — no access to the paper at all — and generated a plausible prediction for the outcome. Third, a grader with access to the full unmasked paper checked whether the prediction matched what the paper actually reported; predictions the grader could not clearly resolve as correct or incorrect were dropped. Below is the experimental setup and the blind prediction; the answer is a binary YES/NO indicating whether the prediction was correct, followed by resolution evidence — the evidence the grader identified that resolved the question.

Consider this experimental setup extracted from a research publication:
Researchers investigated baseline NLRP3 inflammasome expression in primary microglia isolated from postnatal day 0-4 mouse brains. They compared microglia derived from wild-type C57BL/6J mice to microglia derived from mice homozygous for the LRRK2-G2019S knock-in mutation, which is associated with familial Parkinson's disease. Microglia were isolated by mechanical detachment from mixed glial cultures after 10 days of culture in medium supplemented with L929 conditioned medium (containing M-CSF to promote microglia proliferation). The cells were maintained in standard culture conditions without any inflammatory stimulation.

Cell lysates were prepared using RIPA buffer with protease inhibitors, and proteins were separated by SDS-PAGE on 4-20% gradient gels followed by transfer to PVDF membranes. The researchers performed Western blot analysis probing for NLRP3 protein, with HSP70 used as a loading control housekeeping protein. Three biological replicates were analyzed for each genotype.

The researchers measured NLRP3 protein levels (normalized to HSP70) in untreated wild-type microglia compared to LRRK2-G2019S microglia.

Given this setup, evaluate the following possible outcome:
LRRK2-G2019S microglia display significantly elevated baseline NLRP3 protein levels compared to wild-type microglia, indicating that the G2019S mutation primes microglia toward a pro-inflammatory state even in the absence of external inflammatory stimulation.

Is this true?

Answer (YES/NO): YES